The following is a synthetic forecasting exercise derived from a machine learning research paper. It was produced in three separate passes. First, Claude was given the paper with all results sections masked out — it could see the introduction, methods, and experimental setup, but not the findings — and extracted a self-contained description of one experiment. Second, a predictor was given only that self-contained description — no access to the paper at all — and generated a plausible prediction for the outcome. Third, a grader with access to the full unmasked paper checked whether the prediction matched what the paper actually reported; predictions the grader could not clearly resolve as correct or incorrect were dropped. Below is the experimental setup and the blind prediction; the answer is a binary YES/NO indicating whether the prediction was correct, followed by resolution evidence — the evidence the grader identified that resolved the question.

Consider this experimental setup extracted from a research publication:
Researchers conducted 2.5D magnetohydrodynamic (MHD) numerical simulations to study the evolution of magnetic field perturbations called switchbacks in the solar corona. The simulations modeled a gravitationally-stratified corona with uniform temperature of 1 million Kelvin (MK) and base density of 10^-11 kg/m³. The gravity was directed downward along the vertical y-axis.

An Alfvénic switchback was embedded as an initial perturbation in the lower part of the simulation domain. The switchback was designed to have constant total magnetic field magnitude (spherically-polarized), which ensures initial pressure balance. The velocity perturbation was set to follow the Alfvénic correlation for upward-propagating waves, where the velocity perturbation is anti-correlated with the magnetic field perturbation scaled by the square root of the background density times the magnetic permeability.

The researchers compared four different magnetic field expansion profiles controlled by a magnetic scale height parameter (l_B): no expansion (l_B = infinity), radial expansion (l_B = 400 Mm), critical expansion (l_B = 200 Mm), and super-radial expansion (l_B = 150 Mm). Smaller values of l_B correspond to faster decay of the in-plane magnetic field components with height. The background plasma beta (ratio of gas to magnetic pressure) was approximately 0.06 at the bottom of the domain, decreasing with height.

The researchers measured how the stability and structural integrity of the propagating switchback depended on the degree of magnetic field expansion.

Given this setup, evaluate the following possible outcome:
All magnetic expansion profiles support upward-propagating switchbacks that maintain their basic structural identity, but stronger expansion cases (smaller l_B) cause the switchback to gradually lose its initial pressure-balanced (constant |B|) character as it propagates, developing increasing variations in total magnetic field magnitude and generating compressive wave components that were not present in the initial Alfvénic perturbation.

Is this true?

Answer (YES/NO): NO